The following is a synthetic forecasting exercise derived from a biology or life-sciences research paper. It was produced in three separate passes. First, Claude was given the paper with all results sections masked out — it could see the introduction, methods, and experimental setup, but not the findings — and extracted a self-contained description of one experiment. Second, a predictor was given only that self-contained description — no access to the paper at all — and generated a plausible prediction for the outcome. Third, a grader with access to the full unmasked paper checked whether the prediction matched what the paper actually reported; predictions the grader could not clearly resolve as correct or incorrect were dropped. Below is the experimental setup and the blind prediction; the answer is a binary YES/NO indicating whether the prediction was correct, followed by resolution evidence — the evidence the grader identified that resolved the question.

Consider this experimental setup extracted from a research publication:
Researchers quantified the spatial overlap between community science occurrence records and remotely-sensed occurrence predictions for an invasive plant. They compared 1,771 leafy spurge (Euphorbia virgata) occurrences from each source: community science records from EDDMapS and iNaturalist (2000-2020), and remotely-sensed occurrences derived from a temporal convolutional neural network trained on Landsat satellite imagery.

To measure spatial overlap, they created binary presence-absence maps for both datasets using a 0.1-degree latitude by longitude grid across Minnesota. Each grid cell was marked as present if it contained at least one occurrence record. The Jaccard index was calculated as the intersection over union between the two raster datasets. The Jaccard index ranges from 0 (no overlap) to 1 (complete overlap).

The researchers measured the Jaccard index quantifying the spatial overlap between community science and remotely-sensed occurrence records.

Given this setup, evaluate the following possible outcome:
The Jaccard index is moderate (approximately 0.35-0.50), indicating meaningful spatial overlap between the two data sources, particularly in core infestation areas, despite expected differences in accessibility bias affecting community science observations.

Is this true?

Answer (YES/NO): YES